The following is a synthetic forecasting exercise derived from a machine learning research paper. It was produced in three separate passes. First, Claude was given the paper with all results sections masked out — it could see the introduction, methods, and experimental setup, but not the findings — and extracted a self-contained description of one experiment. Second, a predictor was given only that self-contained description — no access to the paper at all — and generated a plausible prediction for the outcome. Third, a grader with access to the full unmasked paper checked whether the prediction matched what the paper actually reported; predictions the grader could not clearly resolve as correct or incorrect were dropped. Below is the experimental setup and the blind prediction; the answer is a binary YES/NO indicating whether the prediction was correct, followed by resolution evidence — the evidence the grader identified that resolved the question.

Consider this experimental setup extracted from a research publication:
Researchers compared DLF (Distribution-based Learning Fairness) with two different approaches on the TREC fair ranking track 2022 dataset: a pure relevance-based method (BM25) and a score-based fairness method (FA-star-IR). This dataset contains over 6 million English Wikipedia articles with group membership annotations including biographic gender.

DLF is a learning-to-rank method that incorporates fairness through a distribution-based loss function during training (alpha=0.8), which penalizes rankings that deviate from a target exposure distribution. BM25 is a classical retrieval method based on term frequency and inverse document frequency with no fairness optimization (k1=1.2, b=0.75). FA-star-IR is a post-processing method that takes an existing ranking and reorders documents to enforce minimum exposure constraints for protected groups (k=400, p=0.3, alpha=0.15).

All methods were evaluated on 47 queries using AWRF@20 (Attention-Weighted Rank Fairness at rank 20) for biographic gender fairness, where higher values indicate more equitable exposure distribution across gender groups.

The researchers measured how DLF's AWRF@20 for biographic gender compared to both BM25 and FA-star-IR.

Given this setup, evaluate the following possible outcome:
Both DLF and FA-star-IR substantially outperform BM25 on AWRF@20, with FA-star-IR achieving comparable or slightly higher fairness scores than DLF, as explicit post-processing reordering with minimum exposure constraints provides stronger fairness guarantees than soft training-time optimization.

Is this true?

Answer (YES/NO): NO